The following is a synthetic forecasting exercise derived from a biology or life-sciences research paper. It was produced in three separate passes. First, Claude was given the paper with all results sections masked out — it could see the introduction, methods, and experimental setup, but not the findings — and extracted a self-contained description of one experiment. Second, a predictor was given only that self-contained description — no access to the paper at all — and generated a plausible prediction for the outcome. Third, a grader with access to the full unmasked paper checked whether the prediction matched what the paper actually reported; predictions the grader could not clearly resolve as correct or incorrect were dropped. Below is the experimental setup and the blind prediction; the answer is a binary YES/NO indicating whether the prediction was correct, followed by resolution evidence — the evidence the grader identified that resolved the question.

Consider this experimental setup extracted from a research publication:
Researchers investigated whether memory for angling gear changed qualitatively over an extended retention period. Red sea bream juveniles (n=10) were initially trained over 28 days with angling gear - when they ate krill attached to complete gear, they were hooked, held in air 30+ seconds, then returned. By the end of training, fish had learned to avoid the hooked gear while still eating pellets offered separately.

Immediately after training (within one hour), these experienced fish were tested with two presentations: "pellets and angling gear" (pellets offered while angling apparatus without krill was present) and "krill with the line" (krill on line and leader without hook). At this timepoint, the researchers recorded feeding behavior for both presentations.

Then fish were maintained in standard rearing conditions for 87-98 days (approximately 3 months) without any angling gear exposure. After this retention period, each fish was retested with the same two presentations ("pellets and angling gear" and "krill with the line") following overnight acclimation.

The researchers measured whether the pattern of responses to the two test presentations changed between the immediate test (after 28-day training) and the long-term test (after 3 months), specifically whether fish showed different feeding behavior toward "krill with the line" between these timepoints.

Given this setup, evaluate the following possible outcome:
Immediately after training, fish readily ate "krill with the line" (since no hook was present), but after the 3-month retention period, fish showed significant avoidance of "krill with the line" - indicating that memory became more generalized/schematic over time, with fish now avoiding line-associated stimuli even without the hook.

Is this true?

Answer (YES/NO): NO